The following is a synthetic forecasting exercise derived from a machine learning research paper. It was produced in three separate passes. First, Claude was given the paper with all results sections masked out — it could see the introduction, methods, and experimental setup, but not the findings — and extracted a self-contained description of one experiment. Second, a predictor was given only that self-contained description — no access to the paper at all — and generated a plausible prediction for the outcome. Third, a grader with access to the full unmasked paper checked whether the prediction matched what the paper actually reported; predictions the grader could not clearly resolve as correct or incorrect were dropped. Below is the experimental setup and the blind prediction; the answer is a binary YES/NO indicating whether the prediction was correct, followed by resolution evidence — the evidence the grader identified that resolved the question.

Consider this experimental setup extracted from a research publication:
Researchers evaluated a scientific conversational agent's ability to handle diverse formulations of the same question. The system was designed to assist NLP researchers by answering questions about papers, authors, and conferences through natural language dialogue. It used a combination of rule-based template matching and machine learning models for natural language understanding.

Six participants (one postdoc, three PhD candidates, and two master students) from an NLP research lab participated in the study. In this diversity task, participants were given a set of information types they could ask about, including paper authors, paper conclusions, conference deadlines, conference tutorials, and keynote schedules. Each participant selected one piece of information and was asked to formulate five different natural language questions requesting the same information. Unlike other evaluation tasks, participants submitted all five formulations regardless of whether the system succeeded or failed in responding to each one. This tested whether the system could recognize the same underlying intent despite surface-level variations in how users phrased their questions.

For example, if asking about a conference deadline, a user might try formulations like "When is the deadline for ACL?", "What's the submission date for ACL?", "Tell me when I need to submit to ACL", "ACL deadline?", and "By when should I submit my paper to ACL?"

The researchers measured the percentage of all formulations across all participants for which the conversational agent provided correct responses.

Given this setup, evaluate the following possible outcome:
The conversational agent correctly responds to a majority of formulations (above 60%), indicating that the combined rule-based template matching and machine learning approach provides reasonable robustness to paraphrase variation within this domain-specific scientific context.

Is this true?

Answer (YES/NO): NO